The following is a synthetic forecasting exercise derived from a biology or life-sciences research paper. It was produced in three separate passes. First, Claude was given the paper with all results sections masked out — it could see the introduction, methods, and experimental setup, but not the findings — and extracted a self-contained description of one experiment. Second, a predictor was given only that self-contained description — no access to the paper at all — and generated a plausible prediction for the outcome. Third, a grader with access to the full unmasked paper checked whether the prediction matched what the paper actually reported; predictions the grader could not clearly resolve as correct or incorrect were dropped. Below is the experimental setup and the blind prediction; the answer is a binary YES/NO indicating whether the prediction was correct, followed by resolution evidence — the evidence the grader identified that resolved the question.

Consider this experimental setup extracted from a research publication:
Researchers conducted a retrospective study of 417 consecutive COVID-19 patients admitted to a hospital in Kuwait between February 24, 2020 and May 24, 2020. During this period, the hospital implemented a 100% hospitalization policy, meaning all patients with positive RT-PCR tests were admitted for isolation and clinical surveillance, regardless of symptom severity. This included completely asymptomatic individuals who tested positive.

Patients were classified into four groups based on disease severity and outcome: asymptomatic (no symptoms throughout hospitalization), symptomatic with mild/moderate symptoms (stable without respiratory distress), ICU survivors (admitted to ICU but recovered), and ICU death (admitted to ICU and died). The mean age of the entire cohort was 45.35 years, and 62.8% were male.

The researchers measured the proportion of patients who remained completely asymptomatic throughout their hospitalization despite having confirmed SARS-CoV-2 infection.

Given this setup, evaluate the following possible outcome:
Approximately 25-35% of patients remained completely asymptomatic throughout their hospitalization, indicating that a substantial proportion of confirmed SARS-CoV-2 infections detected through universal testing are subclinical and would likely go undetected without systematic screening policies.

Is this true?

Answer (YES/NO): NO